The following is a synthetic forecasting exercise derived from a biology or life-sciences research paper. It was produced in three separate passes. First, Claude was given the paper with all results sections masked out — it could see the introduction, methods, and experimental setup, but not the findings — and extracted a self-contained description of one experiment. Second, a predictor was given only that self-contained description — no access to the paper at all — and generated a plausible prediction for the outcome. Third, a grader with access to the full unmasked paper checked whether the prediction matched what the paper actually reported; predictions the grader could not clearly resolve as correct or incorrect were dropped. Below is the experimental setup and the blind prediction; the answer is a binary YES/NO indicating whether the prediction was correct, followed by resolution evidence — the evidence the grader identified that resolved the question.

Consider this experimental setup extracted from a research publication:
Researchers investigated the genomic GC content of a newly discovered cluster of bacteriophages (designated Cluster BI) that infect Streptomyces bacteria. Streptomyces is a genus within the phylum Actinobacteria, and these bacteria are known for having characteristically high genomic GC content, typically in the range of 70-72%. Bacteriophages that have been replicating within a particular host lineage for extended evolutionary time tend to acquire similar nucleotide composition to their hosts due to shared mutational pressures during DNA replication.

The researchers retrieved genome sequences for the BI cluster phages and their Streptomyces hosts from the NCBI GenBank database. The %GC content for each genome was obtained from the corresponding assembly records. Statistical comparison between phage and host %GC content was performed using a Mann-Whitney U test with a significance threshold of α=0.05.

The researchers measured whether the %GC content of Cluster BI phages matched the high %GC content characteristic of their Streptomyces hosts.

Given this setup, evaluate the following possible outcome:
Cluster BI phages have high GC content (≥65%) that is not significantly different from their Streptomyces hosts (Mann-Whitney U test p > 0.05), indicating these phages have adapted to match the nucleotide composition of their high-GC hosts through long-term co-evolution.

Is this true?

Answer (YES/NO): NO